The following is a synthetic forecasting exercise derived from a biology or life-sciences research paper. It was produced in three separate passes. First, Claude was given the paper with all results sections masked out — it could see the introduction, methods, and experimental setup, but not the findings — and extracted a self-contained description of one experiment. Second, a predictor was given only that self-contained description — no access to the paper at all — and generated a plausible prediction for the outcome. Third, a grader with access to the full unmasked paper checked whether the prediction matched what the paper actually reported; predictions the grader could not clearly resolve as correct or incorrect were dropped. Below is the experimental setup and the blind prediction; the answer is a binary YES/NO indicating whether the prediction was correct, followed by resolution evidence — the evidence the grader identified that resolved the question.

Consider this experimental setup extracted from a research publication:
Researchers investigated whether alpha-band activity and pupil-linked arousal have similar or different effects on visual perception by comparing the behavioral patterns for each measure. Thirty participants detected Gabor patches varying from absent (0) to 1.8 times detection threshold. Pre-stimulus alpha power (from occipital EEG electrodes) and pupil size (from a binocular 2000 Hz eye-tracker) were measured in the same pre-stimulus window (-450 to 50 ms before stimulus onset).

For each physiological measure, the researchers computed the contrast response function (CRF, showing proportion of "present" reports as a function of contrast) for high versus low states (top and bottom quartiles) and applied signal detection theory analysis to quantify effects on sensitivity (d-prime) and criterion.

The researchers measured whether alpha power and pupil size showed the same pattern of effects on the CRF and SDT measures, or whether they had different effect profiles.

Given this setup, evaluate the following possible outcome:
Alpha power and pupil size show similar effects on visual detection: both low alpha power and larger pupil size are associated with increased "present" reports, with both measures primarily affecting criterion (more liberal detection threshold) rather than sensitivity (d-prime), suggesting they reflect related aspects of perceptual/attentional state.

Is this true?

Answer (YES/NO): NO